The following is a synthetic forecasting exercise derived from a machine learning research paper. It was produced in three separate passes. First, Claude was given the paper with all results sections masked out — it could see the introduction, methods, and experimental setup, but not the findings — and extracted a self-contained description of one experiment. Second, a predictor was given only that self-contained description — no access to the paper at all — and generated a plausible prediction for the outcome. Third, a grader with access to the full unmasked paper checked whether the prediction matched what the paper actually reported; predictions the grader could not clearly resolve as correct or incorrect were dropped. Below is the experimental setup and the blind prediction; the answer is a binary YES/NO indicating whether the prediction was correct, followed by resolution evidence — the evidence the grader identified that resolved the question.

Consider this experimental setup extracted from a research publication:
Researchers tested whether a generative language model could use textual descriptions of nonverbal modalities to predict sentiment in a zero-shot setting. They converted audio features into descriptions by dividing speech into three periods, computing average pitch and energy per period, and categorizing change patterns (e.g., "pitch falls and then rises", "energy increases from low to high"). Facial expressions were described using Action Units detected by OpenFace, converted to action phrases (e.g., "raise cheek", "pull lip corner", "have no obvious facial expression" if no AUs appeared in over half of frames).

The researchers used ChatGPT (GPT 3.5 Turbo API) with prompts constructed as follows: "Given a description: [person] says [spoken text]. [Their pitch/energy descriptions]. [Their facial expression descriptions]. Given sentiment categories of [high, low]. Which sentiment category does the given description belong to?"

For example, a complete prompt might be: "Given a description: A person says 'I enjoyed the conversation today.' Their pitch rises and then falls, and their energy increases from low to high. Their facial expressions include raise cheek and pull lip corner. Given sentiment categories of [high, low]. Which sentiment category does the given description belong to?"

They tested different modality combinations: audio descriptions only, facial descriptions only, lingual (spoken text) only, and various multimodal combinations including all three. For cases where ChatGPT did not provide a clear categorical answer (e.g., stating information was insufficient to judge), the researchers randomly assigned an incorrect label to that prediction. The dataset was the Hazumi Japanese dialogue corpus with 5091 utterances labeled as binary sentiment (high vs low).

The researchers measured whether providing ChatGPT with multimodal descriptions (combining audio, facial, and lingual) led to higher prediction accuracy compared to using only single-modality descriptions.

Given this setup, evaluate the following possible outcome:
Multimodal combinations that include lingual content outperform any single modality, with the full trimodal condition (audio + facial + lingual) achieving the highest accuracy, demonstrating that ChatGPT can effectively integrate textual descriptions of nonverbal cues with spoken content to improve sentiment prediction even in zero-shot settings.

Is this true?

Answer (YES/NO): NO